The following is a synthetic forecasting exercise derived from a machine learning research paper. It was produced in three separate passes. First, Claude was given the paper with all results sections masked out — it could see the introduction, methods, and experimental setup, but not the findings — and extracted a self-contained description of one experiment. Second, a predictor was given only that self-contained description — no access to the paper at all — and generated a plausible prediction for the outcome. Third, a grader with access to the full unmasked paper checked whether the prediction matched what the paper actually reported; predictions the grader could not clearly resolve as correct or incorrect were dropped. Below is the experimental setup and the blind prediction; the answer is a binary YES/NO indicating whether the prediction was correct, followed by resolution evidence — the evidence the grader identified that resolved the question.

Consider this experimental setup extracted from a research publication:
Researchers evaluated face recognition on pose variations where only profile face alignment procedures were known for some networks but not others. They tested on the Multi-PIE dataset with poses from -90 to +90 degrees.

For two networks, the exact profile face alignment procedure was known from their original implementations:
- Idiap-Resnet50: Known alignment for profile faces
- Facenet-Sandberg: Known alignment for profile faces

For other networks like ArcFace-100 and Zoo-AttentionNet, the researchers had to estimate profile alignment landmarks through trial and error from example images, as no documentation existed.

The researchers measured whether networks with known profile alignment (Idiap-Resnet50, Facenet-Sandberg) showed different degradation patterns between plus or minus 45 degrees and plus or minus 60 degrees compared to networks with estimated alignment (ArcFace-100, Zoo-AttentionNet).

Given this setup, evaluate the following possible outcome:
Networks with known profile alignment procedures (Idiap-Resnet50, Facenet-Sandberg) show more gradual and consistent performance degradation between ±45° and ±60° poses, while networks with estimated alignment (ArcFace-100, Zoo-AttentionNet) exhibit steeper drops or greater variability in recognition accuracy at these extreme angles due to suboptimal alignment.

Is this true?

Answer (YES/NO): YES